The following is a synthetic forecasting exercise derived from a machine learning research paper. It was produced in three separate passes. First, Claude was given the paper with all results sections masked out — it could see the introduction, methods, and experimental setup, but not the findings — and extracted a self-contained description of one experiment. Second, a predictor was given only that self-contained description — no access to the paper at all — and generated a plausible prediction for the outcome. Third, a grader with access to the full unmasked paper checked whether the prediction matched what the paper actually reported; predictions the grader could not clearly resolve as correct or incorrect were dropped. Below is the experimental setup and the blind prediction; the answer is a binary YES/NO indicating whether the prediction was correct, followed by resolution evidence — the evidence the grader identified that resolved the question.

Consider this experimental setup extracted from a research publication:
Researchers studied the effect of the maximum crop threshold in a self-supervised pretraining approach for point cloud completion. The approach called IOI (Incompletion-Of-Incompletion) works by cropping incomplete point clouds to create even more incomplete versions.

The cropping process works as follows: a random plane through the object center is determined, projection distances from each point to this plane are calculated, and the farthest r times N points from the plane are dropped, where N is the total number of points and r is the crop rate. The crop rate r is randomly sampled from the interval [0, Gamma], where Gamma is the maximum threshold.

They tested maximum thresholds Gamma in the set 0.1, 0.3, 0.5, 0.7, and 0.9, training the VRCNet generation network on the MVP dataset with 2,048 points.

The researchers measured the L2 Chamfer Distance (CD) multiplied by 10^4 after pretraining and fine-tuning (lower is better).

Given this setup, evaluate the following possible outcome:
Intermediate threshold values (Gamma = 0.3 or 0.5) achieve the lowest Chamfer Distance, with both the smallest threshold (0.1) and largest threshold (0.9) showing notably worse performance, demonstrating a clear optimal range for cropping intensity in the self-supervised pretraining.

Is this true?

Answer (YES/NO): NO